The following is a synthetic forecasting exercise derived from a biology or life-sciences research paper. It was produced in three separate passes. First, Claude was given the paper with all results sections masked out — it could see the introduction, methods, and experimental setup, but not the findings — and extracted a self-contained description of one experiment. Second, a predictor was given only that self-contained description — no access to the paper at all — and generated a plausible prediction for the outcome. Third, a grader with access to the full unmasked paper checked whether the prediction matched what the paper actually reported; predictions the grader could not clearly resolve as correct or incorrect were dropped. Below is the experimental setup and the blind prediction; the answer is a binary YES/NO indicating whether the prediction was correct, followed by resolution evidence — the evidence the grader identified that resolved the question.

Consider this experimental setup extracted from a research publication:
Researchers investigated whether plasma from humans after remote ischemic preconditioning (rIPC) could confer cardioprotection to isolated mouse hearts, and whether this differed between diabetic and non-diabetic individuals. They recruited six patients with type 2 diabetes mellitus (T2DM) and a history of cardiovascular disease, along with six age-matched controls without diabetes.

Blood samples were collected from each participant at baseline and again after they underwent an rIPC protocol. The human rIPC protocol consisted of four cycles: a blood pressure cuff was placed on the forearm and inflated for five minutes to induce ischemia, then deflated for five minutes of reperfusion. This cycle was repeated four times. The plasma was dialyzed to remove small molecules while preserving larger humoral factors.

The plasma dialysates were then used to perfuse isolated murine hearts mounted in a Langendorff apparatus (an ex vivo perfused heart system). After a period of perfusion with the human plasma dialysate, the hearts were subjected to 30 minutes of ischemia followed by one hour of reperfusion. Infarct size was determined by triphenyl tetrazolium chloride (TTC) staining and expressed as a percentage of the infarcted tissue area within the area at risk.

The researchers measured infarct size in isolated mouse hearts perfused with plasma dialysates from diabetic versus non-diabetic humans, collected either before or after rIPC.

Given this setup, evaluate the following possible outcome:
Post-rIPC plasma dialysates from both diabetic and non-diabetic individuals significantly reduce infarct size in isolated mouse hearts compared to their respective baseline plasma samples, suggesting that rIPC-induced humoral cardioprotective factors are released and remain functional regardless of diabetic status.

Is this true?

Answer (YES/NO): NO